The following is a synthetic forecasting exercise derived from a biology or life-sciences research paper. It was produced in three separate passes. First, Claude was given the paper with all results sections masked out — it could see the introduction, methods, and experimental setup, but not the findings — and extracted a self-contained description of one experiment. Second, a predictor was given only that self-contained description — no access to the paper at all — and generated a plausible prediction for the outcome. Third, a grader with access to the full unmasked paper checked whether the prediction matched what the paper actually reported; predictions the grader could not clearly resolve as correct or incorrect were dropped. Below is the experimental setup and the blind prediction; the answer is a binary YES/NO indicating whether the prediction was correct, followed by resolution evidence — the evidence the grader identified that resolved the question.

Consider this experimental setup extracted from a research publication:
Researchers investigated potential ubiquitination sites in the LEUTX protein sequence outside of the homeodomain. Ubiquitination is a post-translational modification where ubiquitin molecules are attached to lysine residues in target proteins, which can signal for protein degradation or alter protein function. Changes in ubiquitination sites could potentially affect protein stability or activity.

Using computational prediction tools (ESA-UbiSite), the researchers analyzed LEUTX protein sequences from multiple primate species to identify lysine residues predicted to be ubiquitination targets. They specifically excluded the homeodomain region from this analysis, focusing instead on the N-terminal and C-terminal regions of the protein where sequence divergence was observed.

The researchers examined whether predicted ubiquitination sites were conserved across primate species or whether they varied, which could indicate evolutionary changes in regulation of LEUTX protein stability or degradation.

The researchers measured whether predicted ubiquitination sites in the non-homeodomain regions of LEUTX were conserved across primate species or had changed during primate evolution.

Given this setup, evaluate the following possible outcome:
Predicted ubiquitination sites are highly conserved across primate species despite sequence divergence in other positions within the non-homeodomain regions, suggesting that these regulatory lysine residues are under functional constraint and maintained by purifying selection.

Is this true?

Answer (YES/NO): NO